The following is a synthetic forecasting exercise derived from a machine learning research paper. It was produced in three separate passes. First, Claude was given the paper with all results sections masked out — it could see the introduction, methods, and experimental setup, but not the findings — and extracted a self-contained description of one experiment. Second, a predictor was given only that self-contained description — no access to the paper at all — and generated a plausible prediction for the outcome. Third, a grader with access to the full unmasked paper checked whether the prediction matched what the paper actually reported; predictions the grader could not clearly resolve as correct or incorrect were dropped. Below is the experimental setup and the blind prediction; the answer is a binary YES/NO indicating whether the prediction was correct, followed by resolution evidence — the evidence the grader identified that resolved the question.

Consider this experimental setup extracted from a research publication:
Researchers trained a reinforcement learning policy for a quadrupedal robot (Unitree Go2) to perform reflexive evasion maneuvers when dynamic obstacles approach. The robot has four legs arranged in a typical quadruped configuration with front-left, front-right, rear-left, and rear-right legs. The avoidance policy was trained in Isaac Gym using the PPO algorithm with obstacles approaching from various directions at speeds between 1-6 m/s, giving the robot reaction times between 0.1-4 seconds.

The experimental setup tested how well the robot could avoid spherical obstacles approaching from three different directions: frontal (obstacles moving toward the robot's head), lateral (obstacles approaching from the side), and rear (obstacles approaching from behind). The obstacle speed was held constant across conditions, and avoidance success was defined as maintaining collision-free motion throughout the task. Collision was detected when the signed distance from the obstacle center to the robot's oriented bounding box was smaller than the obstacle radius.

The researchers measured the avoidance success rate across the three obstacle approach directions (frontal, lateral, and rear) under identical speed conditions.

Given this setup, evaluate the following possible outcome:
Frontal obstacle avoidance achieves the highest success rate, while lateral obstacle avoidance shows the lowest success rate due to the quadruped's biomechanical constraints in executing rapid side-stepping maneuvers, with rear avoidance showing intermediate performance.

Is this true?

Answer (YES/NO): NO